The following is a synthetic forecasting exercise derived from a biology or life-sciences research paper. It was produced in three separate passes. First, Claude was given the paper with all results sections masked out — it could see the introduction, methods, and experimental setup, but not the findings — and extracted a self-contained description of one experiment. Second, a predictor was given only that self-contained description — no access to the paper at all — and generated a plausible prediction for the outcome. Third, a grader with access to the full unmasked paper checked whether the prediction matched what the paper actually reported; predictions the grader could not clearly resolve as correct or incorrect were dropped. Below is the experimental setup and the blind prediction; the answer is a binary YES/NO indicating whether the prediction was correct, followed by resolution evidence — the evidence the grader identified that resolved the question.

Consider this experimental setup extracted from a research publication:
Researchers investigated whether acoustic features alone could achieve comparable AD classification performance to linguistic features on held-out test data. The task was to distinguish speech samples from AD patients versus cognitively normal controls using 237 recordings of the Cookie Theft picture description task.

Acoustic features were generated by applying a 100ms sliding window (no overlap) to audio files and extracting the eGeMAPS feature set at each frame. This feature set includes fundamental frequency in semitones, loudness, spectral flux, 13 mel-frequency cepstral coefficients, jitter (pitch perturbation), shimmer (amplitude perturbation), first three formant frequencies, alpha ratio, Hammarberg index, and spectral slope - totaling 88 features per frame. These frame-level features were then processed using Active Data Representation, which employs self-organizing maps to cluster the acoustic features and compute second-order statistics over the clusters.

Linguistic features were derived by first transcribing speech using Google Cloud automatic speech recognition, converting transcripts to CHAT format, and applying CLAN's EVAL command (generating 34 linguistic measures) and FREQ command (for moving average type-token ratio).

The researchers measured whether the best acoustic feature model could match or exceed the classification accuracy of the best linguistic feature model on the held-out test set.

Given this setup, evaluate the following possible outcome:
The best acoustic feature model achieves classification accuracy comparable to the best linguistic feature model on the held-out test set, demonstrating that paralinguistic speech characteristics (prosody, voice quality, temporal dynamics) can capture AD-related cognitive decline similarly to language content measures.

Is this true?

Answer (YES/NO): NO